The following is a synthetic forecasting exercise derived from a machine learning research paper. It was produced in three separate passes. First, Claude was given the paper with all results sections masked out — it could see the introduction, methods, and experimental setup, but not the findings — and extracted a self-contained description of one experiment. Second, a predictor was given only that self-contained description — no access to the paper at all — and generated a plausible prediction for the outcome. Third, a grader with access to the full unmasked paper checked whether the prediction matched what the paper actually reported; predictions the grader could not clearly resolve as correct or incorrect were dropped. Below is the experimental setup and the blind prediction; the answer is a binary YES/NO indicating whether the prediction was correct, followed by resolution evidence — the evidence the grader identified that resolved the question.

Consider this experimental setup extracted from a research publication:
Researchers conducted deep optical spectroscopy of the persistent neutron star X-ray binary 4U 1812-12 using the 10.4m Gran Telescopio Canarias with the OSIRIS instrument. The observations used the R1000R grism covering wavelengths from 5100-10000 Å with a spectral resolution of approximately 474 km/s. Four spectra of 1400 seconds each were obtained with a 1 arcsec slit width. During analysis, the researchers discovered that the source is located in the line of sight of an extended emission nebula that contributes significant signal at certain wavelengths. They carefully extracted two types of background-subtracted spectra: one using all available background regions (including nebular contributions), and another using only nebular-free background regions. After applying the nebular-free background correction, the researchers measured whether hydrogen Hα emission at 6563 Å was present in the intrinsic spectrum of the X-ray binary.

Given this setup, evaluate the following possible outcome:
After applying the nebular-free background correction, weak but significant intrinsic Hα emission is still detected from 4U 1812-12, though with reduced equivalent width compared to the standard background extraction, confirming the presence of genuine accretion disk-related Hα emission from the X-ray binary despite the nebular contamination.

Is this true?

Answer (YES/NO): NO